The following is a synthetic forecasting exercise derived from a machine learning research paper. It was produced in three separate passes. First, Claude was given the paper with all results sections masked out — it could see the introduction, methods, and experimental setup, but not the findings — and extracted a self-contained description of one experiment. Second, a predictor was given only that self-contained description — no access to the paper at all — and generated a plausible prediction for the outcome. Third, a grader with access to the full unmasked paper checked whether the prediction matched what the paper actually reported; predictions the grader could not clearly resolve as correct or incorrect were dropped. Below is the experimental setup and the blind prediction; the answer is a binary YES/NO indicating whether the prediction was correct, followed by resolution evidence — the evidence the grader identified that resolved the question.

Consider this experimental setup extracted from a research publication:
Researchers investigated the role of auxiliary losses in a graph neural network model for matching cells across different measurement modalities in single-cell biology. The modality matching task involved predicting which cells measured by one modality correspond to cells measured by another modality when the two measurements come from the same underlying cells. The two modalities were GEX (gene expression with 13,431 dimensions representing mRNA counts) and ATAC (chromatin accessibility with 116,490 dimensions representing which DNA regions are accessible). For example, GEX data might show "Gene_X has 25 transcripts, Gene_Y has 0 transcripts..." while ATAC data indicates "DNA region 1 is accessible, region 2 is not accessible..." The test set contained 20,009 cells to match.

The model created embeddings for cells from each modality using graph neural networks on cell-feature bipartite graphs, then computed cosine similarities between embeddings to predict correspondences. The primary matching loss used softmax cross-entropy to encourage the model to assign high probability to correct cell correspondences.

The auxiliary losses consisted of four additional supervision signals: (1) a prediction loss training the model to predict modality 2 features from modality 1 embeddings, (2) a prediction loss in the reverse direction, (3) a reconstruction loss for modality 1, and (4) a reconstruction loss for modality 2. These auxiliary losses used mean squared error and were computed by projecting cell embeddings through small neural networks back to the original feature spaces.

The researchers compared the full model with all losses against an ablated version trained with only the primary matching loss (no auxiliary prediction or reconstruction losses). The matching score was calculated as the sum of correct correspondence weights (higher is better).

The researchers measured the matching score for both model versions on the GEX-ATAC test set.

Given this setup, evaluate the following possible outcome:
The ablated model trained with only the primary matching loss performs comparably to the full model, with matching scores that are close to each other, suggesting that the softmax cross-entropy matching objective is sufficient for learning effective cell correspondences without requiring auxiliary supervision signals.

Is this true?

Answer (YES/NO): NO